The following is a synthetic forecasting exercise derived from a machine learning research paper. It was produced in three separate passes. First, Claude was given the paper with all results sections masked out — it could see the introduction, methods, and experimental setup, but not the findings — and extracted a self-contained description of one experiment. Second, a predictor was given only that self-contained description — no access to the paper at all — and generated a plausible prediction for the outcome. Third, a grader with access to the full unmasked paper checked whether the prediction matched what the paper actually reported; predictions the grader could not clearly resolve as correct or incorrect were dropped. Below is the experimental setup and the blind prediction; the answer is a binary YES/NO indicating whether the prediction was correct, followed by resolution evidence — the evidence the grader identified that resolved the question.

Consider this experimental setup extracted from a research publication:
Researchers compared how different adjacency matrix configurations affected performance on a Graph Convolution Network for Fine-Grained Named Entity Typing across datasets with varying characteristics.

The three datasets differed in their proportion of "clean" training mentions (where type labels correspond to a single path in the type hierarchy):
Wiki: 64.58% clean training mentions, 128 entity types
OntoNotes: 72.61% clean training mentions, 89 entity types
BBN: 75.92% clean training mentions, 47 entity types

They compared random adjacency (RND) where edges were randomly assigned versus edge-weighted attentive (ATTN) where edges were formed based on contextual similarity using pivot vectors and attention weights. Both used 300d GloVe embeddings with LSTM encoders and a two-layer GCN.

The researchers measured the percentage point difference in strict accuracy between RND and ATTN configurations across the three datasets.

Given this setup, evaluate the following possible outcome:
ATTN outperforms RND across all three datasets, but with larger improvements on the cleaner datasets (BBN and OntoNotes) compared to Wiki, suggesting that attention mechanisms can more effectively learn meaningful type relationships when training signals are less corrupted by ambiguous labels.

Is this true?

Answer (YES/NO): YES